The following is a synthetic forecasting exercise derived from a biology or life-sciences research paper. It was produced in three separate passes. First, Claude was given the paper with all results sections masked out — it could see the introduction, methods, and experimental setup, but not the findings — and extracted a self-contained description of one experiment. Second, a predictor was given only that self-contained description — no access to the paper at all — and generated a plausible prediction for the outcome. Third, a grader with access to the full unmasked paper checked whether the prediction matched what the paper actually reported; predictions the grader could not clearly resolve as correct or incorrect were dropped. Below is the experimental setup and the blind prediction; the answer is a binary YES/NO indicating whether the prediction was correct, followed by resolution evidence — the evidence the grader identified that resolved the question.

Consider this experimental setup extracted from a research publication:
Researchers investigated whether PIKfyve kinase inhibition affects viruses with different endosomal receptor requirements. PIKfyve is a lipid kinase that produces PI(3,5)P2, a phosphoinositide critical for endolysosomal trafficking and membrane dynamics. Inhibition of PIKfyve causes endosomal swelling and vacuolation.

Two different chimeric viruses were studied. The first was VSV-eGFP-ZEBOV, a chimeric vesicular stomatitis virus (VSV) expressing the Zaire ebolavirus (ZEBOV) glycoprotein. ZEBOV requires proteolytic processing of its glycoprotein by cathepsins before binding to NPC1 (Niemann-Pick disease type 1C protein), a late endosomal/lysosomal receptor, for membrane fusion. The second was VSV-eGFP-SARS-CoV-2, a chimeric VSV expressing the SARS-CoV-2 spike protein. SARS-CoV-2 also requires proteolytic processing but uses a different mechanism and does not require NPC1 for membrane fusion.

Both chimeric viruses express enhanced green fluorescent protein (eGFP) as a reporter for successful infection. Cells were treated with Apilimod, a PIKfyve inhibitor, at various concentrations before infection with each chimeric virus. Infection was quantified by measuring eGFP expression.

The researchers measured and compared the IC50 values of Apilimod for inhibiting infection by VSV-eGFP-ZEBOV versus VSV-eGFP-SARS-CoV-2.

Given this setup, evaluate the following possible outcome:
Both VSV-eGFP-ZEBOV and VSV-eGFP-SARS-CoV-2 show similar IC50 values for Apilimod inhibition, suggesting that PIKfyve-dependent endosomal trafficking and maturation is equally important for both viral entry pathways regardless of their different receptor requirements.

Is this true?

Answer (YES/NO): YES